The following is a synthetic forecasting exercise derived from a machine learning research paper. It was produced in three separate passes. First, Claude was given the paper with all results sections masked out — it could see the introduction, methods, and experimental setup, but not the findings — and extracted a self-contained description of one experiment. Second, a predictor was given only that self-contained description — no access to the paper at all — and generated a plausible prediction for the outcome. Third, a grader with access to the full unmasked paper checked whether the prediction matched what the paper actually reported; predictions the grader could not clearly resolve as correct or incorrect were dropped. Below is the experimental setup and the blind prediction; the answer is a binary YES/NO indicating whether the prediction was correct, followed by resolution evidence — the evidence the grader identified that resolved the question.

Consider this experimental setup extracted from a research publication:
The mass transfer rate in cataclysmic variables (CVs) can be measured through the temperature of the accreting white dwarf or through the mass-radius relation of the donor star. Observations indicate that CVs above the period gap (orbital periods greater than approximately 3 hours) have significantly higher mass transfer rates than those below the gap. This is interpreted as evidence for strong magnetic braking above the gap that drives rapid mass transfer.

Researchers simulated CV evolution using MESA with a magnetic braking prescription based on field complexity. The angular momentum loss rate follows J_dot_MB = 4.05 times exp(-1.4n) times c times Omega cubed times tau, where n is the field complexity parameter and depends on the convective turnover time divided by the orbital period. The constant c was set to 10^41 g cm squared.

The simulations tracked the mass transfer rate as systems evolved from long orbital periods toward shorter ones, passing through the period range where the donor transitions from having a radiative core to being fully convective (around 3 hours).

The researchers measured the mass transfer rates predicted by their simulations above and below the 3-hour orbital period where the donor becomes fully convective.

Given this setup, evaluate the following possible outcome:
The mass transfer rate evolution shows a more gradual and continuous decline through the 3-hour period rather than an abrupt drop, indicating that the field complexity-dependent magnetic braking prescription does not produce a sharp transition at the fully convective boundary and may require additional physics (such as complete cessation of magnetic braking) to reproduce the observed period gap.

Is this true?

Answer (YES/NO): YES